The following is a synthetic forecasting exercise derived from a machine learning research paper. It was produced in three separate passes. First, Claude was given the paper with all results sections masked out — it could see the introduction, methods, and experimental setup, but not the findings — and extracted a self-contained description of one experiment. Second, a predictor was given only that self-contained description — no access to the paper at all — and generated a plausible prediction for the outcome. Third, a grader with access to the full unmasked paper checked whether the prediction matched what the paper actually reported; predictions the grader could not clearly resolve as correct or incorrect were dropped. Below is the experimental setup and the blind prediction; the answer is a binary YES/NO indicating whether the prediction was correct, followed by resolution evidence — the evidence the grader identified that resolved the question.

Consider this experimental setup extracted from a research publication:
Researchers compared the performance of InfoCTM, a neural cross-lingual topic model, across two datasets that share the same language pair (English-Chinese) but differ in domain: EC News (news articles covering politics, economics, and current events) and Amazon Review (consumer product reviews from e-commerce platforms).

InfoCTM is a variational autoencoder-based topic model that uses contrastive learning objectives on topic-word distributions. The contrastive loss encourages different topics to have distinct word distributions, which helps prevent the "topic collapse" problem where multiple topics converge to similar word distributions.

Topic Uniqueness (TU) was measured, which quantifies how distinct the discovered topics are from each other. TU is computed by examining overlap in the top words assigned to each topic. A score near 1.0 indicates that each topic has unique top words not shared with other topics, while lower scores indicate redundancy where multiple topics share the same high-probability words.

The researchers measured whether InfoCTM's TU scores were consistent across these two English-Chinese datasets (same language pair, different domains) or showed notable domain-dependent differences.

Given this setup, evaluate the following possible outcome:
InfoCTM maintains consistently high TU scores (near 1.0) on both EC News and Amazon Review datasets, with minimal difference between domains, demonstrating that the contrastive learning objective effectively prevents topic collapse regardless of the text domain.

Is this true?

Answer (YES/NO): YES